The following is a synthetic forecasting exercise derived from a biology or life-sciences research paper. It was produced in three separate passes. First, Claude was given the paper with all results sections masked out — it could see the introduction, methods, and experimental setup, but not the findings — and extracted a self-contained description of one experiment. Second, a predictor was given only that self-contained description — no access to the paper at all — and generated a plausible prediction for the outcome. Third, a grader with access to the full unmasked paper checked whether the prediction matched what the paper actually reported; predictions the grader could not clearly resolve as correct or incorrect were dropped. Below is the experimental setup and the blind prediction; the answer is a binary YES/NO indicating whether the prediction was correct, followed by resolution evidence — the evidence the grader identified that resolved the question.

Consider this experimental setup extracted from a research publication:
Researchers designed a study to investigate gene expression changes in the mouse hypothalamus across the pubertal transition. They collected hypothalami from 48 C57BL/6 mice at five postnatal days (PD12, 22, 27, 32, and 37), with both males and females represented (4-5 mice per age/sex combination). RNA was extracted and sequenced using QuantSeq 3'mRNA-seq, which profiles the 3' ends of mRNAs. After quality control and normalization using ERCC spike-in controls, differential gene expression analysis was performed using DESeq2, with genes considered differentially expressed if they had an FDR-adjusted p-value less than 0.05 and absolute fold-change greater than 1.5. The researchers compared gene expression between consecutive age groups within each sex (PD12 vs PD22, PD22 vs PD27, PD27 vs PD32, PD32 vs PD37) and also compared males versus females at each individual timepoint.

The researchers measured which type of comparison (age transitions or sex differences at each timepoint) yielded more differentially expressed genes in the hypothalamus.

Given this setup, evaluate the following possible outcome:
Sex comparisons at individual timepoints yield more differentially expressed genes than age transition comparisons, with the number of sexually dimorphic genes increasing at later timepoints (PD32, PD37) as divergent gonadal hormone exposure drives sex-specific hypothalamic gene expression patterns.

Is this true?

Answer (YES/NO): NO